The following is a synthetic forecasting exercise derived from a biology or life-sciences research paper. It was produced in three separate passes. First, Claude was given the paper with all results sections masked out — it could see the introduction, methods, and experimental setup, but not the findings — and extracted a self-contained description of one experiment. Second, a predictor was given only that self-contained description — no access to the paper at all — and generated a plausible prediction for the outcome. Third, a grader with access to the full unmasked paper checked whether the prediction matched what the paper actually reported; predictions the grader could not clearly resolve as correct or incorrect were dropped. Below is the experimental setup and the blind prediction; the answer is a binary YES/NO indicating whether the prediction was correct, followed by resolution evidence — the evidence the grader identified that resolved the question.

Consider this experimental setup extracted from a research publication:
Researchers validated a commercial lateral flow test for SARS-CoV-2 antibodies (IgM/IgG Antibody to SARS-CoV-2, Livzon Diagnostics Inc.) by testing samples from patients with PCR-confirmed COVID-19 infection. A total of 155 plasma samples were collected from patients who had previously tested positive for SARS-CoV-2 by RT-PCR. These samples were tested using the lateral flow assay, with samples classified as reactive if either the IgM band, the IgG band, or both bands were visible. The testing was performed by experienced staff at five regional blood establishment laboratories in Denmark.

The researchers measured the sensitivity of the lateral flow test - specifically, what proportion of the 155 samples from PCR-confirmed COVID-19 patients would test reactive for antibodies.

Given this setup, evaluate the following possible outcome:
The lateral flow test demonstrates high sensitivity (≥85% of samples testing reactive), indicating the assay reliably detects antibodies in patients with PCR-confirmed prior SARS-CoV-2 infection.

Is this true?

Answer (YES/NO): NO